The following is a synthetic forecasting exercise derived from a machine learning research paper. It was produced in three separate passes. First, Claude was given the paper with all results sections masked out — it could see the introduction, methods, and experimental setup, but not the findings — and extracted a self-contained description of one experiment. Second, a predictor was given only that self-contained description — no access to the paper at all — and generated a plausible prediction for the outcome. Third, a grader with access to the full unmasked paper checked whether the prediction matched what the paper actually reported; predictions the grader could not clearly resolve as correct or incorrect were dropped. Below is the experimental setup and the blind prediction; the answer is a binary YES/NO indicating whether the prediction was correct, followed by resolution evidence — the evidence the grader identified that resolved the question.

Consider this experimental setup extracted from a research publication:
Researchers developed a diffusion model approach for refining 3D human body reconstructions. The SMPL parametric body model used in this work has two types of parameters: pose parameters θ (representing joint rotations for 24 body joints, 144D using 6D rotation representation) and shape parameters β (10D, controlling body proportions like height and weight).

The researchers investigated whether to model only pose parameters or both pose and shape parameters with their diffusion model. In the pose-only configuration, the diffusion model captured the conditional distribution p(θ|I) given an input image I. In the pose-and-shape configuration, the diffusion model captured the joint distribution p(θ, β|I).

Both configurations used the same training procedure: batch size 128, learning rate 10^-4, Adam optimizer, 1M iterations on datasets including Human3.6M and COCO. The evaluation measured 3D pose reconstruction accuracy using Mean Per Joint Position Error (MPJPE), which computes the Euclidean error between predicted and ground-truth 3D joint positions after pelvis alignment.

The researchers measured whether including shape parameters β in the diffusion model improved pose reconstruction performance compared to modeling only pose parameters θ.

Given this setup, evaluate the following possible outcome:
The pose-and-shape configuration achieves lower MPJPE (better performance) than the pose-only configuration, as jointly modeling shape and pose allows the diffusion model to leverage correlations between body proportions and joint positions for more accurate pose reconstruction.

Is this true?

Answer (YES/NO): NO